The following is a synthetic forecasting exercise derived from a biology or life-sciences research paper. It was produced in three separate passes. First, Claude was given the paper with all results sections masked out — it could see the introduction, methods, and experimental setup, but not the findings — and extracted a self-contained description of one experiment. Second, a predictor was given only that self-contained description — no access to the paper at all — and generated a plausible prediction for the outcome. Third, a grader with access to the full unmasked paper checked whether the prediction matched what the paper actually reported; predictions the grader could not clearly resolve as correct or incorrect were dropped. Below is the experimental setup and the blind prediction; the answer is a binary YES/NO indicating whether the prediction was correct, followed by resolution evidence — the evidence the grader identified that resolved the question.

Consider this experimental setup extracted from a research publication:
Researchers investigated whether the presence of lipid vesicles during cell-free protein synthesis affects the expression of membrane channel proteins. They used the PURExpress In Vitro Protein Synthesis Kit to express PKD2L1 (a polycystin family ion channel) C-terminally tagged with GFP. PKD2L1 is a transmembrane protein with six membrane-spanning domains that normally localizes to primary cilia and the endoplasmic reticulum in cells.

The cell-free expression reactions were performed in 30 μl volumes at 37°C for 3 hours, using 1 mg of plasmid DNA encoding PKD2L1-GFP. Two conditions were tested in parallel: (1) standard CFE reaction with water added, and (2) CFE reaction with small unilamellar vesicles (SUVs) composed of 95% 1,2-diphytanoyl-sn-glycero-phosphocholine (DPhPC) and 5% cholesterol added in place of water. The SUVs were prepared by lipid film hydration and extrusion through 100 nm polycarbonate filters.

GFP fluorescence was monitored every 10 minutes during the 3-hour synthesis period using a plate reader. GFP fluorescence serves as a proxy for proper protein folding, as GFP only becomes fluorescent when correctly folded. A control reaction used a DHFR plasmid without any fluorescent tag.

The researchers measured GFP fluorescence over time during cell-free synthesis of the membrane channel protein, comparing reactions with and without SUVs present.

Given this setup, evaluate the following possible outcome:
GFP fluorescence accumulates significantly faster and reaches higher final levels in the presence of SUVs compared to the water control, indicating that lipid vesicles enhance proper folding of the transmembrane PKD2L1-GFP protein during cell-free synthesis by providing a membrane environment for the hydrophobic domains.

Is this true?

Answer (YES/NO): YES